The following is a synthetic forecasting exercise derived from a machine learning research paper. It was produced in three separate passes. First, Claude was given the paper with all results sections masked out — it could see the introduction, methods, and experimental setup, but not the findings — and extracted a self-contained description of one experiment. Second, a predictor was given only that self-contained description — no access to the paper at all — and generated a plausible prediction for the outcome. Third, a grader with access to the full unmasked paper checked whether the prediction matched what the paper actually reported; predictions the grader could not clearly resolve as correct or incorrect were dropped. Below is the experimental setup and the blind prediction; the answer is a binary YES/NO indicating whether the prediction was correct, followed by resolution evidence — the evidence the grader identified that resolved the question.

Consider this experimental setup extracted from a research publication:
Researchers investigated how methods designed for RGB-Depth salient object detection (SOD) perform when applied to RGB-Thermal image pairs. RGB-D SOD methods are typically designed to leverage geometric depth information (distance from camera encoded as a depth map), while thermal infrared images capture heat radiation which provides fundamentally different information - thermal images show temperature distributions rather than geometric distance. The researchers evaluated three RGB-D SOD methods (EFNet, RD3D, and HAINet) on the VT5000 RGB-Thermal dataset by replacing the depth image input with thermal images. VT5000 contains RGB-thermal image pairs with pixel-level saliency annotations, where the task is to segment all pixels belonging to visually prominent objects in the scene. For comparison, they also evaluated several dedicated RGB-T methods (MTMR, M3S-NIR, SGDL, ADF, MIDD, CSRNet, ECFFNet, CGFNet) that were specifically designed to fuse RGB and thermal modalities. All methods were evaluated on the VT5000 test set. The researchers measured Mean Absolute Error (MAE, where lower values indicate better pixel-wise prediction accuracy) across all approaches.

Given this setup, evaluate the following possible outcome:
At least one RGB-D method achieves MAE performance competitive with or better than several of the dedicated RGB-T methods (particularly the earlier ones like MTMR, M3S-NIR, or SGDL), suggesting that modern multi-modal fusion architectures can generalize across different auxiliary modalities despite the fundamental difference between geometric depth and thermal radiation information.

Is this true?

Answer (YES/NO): YES